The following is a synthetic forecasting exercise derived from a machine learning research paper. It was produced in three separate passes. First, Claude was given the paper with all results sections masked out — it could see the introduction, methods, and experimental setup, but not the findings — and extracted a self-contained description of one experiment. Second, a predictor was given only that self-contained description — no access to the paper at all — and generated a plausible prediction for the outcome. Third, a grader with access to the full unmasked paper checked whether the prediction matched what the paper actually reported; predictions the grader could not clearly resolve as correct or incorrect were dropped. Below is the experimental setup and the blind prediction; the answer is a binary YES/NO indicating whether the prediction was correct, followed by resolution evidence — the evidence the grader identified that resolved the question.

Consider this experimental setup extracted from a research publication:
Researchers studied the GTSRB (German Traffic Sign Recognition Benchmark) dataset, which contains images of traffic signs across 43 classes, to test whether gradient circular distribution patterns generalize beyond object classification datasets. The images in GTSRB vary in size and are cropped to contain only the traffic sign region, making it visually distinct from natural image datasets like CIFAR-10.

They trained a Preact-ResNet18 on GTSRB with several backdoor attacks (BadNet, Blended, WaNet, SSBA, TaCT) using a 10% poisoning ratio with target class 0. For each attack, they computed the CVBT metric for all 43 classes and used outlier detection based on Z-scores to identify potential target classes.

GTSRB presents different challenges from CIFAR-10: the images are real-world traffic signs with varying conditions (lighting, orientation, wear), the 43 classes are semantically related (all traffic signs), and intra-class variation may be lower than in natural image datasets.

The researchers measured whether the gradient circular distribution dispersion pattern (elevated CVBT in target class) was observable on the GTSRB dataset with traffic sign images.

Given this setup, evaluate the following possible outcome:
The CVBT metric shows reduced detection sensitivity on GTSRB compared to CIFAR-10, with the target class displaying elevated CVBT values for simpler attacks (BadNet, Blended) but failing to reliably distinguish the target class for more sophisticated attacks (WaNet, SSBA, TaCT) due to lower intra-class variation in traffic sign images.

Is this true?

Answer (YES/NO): NO